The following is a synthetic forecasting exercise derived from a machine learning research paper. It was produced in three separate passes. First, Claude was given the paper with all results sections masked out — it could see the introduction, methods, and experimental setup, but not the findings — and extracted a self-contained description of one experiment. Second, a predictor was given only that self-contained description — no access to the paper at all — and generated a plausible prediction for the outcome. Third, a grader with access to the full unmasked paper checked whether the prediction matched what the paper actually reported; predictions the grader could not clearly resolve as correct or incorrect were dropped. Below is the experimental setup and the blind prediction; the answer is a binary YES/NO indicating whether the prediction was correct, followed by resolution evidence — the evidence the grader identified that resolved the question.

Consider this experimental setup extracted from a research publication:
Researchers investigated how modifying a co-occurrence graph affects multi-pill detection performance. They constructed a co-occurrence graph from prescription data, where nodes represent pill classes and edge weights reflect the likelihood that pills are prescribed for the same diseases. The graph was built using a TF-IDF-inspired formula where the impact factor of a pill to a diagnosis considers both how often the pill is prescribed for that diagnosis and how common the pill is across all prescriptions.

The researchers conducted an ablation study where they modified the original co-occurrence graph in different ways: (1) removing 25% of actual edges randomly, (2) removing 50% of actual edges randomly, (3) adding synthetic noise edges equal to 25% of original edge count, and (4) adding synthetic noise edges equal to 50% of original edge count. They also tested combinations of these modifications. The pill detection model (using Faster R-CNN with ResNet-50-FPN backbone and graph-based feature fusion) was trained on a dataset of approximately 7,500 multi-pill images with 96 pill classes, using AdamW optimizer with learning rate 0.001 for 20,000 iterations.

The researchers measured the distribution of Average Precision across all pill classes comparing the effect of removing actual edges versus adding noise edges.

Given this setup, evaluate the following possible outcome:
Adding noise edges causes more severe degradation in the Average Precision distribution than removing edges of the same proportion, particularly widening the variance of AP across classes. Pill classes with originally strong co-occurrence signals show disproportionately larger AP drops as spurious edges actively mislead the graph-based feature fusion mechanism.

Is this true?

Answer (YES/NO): NO